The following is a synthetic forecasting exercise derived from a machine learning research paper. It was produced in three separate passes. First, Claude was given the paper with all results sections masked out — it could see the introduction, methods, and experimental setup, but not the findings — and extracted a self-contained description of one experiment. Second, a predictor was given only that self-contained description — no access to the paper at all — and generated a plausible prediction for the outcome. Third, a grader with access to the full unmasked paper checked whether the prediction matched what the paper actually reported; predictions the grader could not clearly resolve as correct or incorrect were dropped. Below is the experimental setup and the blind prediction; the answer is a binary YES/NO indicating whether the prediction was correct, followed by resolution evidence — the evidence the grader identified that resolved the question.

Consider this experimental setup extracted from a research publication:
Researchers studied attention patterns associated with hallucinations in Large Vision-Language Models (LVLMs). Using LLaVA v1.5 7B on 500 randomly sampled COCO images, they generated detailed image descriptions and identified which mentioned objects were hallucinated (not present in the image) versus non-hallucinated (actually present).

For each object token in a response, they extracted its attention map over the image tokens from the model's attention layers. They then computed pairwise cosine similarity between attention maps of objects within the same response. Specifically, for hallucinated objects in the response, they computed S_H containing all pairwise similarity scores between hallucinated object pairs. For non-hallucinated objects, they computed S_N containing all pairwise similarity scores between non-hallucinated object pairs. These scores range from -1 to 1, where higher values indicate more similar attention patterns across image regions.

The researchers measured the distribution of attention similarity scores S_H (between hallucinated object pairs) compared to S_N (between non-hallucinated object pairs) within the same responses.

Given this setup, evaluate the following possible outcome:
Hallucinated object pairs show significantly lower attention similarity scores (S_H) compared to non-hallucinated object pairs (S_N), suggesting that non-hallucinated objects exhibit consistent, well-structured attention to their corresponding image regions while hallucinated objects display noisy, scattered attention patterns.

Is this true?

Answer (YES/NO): NO